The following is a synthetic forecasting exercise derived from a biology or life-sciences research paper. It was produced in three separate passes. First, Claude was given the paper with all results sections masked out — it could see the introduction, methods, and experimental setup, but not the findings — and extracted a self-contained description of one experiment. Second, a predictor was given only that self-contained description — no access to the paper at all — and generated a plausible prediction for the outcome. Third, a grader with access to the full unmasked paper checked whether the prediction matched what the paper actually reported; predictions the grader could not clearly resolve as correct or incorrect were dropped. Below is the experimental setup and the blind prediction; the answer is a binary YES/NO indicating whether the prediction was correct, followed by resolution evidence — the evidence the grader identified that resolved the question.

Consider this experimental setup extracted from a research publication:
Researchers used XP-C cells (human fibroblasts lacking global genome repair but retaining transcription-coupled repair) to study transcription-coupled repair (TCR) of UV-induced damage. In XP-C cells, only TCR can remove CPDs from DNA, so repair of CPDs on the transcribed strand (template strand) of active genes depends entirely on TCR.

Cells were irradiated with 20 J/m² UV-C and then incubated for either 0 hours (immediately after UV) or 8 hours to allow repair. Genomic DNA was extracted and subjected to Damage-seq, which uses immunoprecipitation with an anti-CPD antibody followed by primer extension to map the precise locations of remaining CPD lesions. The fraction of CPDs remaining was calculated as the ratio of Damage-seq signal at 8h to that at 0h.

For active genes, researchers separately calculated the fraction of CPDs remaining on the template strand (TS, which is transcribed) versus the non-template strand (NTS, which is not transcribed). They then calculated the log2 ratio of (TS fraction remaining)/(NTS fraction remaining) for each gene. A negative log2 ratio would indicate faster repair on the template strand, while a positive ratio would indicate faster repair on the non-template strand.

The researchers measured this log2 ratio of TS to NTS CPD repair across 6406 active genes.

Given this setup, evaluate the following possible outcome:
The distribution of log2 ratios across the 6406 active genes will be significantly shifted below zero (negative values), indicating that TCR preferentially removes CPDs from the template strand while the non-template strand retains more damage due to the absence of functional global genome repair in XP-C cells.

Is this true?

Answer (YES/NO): YES